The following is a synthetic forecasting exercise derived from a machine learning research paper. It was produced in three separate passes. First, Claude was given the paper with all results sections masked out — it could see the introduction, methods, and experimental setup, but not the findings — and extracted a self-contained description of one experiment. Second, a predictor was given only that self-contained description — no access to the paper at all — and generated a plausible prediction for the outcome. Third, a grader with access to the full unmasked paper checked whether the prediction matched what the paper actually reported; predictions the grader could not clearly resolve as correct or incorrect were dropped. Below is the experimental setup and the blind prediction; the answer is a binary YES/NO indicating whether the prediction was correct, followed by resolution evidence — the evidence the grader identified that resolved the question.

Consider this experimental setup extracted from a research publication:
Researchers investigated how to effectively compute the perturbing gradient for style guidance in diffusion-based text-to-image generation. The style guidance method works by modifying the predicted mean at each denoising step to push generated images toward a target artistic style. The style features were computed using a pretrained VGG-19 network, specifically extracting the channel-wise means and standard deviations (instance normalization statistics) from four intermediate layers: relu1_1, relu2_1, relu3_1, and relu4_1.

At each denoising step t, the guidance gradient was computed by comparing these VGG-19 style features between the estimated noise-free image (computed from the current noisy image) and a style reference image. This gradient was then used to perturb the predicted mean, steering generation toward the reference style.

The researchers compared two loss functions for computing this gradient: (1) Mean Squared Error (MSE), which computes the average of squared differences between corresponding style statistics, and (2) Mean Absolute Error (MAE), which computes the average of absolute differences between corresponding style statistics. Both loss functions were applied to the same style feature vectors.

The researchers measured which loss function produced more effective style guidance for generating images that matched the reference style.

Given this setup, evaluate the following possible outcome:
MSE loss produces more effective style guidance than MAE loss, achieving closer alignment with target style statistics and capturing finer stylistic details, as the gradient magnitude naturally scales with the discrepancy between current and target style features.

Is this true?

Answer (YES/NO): NO